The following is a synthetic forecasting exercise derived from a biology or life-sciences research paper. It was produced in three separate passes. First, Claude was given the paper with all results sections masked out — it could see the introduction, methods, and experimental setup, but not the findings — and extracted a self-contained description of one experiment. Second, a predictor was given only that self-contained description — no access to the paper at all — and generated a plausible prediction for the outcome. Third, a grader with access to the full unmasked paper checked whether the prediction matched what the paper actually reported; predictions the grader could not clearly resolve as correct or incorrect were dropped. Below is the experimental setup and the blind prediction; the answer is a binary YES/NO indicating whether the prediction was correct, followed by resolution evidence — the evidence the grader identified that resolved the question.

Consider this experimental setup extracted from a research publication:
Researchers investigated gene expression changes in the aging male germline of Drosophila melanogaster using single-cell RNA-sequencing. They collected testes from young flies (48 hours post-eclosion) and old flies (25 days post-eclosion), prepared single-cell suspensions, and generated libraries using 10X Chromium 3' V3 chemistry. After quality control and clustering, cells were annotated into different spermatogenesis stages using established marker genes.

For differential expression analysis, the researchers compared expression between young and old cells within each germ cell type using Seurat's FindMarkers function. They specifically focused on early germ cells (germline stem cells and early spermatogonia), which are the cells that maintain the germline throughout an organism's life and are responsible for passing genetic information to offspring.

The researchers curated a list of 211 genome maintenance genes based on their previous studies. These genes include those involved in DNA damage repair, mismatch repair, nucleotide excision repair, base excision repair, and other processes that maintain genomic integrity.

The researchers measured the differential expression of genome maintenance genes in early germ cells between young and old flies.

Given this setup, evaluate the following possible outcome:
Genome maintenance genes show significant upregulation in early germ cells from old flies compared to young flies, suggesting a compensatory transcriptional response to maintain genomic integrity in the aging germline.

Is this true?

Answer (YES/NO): NO